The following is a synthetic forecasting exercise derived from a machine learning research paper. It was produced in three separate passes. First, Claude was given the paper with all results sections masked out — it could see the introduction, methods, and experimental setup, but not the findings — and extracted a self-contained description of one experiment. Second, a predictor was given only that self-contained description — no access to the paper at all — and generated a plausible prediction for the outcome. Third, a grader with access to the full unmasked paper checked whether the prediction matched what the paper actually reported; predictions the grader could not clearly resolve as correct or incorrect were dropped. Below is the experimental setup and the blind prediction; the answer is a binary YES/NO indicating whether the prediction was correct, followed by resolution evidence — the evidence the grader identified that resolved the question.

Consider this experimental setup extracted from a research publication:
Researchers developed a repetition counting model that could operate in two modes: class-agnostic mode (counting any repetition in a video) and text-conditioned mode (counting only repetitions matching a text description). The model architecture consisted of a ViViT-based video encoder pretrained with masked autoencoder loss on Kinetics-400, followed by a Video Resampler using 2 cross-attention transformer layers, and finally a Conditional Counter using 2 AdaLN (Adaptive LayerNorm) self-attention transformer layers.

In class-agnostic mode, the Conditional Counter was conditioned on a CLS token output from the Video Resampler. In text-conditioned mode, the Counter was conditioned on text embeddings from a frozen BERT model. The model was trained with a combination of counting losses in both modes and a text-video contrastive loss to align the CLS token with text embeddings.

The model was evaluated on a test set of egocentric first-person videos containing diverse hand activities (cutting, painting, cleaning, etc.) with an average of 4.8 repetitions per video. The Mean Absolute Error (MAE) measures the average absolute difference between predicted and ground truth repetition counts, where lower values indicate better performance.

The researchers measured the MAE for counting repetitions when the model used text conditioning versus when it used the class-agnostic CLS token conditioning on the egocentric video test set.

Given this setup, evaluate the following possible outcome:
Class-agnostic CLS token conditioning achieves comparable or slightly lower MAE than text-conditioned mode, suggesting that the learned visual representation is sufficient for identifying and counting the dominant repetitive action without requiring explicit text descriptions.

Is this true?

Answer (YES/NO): YES